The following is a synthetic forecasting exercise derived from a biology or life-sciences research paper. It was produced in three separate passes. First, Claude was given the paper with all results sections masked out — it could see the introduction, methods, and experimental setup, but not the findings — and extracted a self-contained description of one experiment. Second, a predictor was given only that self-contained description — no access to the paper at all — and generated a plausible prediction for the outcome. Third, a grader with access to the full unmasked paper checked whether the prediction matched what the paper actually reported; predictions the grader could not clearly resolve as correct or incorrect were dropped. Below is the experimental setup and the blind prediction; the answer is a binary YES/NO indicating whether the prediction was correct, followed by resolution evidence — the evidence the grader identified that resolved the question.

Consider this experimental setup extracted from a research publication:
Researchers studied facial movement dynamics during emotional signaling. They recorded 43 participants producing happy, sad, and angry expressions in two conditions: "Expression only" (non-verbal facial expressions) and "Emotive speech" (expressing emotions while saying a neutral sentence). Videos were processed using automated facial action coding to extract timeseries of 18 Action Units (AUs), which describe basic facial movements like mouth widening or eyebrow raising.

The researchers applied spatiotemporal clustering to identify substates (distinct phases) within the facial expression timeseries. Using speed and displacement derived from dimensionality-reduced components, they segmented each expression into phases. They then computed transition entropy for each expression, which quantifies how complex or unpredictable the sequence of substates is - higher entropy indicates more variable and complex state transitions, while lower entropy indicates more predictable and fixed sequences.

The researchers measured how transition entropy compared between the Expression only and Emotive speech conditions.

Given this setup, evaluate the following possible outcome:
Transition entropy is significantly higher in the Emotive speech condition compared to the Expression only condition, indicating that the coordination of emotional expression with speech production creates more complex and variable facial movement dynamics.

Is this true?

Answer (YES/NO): YES